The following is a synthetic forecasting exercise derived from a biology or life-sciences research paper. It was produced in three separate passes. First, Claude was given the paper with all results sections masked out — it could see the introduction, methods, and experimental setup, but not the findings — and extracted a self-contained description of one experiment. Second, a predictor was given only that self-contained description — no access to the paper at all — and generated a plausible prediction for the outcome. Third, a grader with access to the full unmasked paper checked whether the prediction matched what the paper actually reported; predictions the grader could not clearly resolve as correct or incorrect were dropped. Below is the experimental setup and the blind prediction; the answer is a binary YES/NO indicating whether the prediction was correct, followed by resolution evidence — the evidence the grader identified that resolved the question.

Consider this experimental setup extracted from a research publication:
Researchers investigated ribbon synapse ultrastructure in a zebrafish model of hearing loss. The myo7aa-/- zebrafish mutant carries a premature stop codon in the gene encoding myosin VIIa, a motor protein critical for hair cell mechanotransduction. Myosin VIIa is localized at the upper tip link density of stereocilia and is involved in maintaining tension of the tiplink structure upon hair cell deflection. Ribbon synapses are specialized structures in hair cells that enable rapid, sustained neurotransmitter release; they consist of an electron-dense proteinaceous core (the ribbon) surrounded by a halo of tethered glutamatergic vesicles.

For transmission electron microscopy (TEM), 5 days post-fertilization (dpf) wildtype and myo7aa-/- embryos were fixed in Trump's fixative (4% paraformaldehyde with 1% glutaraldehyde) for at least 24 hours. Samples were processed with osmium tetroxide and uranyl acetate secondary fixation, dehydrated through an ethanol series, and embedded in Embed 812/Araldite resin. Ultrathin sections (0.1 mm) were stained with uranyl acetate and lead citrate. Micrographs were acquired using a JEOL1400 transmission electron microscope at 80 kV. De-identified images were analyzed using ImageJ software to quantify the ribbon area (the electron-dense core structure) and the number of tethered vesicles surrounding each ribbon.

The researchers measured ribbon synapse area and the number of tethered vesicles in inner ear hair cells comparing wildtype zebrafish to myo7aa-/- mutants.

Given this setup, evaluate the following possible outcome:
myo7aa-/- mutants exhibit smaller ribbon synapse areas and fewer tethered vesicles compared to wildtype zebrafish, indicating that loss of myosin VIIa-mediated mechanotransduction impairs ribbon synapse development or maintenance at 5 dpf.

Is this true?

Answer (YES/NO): NO